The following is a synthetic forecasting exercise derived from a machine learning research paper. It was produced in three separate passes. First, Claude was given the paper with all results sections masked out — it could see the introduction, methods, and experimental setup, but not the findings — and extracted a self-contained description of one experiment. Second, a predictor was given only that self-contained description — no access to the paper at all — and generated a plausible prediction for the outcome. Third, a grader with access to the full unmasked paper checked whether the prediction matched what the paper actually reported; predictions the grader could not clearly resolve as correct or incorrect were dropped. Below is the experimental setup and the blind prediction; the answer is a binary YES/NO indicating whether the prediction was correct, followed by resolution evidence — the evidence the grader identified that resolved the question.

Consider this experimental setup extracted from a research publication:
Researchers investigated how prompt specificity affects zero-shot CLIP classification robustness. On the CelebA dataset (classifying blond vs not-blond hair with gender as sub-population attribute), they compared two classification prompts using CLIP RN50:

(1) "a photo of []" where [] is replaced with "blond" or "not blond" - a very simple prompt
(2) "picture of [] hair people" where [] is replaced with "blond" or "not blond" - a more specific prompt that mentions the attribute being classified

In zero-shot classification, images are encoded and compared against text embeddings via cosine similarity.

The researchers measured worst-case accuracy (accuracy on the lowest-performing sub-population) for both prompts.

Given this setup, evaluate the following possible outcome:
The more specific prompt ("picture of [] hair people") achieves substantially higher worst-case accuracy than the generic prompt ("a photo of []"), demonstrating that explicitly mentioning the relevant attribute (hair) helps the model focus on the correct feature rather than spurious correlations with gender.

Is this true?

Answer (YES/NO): YES